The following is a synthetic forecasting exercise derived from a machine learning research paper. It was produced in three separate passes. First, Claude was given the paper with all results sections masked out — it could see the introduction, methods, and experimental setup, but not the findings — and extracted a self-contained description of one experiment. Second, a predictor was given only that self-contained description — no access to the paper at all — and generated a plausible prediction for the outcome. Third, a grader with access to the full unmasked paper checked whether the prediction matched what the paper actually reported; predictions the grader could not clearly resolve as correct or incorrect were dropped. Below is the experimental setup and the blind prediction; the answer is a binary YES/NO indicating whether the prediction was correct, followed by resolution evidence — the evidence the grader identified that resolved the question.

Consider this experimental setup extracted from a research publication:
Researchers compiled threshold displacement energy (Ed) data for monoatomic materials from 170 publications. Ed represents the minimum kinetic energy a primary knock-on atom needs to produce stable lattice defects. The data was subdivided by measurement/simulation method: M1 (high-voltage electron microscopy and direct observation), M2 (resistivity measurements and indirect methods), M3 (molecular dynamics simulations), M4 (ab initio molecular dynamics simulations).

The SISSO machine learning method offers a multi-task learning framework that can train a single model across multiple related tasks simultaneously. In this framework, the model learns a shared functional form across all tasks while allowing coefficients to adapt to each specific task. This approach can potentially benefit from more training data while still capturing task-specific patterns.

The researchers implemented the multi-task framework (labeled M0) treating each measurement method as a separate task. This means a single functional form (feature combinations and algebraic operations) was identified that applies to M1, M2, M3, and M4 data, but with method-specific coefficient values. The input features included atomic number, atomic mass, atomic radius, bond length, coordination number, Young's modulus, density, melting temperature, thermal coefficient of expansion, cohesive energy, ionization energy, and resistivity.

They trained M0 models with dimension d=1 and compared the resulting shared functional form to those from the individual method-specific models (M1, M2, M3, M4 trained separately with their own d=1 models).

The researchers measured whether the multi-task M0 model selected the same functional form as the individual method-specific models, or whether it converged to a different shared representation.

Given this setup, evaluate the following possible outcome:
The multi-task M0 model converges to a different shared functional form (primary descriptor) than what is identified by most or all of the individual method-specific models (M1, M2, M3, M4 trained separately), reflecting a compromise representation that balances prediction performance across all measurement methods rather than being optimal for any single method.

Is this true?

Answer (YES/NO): YES